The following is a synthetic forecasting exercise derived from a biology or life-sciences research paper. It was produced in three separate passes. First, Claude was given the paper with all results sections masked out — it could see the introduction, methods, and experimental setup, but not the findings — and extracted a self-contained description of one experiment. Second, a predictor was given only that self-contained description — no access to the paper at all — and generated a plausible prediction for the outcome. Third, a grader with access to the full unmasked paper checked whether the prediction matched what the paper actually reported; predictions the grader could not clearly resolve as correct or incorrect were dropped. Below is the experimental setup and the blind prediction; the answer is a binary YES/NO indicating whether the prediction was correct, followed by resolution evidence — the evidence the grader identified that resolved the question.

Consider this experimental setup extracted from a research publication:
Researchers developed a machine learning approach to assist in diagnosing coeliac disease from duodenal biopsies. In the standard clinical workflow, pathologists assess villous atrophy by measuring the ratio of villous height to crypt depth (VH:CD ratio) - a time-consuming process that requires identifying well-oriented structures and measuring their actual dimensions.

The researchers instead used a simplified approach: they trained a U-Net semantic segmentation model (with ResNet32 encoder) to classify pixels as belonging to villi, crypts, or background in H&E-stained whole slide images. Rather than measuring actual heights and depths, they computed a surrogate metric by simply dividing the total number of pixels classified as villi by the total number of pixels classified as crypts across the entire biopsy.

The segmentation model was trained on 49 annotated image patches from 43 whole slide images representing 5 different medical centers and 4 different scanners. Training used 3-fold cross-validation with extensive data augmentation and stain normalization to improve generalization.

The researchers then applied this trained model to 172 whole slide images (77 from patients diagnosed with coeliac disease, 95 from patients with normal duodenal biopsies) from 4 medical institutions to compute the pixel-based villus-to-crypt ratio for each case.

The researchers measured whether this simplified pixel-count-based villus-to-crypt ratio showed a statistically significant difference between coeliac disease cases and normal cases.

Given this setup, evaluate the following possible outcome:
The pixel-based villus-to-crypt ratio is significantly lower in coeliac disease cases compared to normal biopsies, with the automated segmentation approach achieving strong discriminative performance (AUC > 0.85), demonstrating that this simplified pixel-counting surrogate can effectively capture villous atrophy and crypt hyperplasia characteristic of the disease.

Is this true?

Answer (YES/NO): NO